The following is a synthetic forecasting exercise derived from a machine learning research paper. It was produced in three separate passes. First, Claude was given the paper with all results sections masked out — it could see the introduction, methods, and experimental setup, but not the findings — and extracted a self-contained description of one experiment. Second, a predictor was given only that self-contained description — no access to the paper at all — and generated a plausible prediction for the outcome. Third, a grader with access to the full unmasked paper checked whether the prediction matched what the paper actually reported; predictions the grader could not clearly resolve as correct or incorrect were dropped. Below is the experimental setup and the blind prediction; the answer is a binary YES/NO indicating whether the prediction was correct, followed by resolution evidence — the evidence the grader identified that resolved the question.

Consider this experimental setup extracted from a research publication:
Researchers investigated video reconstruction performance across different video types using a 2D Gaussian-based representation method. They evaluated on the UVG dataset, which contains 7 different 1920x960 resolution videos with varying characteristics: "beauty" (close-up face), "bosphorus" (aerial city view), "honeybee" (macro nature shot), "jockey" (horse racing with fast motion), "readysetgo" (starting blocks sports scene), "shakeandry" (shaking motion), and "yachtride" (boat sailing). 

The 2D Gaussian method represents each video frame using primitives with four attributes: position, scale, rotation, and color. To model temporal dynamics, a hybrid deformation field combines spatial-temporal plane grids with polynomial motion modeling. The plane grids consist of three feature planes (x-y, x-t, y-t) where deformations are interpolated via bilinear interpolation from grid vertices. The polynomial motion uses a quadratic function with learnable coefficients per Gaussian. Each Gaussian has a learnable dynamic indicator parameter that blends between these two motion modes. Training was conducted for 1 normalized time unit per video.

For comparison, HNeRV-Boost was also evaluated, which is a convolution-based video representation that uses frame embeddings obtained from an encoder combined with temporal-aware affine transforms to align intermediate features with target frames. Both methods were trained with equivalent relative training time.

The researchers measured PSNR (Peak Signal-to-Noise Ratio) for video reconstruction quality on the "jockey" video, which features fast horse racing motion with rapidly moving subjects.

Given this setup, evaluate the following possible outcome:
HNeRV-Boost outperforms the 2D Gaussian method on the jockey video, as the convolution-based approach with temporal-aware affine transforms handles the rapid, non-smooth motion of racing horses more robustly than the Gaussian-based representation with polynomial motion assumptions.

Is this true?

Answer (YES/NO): YES